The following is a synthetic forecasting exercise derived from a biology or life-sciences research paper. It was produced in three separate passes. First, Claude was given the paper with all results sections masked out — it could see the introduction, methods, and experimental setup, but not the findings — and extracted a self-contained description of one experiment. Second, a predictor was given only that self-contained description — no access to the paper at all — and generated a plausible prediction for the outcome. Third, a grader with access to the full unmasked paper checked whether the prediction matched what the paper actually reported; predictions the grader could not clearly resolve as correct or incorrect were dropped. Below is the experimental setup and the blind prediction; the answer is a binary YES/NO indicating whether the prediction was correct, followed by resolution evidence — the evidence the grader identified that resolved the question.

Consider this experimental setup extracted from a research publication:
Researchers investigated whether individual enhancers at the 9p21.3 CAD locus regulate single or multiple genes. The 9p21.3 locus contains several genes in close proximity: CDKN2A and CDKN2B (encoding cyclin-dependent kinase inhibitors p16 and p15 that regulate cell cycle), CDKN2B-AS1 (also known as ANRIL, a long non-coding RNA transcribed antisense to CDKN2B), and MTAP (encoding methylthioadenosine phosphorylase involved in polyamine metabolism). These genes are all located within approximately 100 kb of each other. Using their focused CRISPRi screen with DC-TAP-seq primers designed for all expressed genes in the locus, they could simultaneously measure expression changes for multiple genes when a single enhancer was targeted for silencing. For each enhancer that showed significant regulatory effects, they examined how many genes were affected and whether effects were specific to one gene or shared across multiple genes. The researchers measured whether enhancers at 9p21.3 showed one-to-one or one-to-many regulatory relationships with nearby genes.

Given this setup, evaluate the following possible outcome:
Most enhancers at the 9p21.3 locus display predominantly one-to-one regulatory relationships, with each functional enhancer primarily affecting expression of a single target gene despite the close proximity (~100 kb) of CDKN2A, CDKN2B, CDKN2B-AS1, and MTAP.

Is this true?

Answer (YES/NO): NO